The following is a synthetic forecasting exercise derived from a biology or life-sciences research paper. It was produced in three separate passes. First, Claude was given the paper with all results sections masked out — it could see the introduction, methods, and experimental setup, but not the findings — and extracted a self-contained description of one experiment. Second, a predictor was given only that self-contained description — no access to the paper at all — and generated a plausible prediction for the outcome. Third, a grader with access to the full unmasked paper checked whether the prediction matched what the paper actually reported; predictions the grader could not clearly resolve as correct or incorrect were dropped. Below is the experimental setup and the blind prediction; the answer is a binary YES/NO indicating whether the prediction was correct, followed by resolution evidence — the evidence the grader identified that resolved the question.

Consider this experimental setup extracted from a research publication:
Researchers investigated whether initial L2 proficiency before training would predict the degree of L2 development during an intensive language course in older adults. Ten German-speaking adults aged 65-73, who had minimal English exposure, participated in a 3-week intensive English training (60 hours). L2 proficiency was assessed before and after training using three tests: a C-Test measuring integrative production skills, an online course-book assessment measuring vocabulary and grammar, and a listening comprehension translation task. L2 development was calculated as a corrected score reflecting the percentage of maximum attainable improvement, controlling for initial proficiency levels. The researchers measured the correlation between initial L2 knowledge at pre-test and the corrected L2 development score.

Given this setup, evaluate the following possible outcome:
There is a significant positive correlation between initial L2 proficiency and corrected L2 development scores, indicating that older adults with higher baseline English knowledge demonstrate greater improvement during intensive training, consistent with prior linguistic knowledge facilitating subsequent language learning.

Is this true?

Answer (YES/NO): NO